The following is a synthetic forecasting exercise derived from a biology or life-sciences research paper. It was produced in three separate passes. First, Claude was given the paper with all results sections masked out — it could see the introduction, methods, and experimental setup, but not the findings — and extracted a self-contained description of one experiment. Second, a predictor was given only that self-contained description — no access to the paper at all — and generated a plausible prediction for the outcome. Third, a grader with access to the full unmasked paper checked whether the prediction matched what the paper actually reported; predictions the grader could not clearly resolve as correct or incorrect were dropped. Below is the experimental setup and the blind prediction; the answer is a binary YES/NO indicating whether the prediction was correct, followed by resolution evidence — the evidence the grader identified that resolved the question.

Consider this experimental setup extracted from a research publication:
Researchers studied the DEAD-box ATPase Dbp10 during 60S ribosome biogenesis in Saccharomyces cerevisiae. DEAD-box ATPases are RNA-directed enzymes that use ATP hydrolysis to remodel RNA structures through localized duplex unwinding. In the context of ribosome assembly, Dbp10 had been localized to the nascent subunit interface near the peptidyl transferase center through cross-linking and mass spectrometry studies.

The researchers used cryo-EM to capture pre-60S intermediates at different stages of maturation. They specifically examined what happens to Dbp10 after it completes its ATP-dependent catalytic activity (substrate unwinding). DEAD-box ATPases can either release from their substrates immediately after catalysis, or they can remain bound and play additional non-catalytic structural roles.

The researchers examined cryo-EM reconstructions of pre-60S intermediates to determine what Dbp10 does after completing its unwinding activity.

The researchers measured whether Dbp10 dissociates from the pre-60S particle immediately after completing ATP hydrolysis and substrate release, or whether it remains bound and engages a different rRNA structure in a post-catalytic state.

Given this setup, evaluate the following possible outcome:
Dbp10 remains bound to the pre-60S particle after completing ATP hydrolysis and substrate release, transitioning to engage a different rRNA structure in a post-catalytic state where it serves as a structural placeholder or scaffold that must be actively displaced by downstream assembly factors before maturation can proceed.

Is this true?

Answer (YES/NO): NO